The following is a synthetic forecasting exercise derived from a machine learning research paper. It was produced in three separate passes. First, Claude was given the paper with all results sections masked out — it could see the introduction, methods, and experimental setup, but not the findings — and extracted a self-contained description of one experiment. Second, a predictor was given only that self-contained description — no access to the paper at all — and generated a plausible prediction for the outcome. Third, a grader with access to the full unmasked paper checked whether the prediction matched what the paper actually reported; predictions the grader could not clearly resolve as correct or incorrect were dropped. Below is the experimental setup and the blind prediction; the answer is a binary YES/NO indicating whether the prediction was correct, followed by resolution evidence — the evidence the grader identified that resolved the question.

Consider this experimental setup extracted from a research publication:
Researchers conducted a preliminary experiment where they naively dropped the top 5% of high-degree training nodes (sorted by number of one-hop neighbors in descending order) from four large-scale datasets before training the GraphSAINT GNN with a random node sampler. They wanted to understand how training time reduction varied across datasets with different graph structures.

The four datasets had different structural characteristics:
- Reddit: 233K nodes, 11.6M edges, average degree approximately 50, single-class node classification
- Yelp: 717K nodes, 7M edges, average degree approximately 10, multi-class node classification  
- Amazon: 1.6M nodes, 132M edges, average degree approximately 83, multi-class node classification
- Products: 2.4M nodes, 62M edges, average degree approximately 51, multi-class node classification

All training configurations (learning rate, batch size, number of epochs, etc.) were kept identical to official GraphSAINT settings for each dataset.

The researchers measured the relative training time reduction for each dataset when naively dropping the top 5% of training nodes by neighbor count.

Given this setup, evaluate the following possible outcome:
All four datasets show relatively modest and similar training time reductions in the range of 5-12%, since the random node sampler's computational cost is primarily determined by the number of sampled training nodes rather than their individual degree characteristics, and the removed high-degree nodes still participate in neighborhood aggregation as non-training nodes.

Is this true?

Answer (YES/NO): NO